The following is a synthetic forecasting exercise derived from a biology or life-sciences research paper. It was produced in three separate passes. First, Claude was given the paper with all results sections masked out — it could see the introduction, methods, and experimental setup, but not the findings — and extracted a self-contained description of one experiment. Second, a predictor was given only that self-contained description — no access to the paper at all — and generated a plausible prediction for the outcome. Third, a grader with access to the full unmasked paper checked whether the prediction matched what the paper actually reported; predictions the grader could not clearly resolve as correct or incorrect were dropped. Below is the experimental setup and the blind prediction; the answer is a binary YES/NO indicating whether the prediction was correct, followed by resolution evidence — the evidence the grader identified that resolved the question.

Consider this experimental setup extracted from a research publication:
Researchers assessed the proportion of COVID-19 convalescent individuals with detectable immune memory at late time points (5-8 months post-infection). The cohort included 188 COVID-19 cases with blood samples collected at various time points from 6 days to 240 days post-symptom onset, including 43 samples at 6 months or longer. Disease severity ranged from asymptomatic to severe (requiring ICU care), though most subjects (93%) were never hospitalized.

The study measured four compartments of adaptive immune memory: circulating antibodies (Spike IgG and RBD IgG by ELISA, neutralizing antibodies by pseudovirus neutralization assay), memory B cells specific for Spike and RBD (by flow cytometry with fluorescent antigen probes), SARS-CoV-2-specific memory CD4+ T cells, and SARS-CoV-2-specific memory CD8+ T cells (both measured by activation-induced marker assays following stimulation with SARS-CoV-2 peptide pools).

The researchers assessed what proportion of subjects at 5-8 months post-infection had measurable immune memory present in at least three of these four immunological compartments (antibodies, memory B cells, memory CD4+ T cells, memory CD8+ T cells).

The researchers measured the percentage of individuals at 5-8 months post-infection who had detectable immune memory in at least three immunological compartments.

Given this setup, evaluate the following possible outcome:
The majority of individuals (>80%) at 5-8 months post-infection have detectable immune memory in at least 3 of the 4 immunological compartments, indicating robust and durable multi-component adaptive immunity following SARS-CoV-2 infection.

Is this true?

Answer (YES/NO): YES